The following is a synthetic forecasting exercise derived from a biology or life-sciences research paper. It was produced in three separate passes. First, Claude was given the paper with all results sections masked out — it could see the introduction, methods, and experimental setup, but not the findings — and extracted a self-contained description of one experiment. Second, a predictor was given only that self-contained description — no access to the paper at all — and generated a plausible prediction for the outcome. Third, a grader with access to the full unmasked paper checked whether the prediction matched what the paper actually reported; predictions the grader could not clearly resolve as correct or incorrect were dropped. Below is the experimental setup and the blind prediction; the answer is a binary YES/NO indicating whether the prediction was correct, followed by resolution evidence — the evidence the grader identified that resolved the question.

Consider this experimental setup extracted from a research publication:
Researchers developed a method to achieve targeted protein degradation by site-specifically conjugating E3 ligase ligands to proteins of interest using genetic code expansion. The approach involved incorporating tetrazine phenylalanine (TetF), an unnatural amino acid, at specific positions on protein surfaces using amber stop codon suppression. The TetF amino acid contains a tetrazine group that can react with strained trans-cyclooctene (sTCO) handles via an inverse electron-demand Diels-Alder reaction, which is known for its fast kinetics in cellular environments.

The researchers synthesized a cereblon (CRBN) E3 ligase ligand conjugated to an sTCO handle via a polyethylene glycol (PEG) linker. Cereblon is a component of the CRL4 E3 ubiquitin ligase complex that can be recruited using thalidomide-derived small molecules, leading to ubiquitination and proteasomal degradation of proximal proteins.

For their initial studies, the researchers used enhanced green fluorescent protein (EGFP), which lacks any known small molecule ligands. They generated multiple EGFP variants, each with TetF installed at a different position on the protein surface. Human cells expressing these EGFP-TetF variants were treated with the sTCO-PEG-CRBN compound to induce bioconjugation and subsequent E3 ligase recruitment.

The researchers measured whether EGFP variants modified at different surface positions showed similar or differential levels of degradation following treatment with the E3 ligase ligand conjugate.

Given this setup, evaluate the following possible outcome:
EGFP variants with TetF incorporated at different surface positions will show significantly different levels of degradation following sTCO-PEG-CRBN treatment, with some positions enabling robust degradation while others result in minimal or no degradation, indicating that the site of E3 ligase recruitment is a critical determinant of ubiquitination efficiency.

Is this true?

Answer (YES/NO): NO